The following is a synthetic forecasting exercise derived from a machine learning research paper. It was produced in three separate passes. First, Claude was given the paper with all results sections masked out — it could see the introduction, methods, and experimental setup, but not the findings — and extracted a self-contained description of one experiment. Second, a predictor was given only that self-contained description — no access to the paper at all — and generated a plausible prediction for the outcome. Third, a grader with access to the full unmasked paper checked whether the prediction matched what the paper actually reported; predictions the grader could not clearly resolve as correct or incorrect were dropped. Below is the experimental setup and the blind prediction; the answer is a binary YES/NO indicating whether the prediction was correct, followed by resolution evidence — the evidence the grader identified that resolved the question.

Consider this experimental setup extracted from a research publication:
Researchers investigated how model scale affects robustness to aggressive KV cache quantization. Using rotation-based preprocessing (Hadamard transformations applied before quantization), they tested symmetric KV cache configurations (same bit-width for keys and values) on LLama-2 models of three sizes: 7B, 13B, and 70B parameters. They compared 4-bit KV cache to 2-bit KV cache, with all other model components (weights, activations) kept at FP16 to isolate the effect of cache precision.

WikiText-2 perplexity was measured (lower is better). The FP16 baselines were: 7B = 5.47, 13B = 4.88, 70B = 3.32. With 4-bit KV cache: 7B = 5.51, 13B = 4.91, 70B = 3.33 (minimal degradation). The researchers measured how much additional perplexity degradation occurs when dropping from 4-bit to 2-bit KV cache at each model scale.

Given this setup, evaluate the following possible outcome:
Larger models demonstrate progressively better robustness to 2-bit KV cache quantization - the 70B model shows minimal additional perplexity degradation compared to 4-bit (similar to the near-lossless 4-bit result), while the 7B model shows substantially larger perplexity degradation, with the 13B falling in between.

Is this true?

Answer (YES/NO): NO